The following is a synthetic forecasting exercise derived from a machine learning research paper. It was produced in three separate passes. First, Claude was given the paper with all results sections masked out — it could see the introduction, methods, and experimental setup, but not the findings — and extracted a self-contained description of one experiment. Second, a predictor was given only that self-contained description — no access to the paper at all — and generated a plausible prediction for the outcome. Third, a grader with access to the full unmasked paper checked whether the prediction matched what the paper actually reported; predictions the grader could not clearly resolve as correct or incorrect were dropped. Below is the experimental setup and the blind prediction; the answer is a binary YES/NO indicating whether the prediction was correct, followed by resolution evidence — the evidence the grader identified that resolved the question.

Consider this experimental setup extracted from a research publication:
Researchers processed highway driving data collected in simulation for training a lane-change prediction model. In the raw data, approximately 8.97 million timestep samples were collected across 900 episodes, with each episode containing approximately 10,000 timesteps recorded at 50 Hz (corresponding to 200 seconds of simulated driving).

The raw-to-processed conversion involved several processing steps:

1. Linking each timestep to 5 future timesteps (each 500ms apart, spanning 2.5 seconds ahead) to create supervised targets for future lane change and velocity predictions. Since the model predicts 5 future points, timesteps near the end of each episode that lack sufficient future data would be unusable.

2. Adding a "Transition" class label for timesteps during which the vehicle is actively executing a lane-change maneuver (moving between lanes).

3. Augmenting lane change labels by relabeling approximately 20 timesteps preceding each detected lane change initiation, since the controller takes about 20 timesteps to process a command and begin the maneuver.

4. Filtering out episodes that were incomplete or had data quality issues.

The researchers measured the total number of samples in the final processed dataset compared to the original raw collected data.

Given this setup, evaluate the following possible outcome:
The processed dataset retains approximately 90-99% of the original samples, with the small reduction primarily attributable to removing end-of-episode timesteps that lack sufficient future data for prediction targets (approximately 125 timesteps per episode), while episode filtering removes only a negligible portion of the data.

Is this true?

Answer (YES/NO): NO